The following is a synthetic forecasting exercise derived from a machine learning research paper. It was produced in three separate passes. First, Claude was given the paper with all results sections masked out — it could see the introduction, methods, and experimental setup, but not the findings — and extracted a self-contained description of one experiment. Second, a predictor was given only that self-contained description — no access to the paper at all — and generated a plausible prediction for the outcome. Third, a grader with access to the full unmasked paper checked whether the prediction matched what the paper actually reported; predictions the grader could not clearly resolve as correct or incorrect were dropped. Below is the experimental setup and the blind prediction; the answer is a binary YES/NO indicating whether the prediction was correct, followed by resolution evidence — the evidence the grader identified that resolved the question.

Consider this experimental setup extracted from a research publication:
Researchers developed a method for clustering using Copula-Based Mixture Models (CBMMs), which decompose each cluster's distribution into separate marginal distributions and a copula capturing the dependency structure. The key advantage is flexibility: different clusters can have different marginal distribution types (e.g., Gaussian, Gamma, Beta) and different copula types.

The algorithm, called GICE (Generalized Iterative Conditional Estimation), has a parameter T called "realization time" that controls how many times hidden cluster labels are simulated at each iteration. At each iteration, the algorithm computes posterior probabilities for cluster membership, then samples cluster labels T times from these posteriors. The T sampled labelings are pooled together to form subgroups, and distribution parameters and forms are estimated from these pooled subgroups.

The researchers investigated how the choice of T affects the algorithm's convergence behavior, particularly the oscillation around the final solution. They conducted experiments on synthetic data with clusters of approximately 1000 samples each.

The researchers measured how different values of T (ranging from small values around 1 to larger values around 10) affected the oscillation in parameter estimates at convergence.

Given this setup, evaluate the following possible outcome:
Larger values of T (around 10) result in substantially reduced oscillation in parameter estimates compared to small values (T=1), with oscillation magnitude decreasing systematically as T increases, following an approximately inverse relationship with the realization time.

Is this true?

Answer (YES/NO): NO